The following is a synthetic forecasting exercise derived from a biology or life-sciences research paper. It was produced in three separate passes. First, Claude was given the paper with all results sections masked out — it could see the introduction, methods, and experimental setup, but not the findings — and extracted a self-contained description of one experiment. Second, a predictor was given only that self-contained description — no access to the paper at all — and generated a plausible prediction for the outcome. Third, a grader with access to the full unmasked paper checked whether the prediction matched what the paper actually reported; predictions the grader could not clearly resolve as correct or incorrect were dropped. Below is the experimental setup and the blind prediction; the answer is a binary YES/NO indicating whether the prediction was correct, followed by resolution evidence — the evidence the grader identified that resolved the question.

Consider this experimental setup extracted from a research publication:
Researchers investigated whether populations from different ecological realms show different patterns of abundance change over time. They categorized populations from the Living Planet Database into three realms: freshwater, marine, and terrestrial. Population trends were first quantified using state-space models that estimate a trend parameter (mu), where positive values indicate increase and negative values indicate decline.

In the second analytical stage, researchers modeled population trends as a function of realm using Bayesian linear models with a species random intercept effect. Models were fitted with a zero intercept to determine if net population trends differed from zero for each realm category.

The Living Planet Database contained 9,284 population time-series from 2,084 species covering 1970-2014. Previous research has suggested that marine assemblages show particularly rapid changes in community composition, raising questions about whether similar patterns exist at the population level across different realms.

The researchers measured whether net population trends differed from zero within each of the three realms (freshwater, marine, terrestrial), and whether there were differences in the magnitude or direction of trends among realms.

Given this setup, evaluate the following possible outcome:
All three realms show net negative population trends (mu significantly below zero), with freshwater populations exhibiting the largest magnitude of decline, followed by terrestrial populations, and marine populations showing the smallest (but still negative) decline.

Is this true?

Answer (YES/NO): NO